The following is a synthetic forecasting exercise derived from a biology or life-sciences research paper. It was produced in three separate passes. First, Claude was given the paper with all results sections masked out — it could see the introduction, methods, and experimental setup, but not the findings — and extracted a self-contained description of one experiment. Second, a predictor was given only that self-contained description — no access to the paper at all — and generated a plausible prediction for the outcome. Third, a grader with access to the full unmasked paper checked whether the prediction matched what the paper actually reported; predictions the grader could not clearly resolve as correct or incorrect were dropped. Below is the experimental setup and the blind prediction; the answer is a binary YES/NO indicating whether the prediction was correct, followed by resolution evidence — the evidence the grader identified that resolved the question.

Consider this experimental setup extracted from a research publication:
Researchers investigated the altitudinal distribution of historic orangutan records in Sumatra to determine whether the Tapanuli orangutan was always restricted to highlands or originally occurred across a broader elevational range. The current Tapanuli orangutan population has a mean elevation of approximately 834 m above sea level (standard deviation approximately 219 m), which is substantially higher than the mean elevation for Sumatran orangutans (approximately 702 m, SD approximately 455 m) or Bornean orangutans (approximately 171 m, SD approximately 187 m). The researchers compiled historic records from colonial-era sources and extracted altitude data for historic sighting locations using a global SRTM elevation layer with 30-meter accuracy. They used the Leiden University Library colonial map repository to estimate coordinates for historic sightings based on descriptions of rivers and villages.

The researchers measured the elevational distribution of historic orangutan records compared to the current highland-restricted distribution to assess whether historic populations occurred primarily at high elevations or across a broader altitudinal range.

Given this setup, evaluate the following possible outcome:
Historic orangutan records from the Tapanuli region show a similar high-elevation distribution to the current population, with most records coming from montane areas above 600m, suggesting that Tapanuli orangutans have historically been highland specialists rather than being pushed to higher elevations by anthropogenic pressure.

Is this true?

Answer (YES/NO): NO